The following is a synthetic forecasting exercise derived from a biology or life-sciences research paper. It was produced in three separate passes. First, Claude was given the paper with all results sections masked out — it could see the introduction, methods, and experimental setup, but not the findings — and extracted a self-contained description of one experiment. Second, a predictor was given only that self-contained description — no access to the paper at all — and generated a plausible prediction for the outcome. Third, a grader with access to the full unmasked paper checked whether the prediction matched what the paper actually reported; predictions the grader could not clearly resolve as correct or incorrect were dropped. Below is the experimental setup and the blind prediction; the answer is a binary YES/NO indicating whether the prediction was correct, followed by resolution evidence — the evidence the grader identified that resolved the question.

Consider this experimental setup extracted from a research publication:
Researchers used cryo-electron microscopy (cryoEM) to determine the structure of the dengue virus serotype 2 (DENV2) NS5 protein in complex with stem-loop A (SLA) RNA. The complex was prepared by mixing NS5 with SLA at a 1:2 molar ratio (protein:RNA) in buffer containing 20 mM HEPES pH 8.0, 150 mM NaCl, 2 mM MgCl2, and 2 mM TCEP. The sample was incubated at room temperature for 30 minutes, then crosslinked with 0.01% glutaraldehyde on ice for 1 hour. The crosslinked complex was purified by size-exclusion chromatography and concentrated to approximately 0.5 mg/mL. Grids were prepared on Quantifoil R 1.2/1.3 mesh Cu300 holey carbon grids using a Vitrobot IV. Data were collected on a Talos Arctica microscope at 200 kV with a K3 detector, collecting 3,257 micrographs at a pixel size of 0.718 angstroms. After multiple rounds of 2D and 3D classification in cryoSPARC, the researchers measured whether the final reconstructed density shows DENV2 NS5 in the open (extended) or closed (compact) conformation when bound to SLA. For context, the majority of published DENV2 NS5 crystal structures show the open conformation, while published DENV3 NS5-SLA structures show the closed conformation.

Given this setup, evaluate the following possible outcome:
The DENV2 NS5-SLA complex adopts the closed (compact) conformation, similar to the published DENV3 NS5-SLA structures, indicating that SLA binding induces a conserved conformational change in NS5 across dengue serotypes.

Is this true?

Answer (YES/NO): YES